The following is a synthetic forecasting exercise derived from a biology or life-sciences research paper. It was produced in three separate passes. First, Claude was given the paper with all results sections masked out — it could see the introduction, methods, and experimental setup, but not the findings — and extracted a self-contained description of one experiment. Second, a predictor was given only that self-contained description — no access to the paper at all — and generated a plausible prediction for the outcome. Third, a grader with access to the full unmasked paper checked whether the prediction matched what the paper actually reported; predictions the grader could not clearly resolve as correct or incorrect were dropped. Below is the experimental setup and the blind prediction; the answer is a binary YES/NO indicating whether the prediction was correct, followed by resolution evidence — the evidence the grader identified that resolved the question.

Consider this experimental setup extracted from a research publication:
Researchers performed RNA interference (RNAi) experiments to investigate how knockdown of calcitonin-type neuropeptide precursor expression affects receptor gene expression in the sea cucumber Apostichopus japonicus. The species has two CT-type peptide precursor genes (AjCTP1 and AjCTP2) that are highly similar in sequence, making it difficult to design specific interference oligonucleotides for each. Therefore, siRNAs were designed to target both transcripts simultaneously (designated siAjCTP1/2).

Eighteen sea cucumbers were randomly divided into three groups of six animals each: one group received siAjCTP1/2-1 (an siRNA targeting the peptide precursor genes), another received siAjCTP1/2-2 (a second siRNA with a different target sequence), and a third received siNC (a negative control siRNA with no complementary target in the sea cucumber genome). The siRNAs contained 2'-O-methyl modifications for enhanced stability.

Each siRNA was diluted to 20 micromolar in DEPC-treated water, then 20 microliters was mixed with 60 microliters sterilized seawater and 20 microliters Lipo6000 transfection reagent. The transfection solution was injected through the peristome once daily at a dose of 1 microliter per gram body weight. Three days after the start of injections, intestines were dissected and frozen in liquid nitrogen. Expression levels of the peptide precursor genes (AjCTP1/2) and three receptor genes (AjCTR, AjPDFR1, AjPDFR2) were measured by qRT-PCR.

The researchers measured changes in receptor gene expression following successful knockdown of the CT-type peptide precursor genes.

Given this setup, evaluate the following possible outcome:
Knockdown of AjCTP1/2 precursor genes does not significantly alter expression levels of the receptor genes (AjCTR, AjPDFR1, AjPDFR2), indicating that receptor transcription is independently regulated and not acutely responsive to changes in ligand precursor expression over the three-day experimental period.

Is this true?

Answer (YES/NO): NO